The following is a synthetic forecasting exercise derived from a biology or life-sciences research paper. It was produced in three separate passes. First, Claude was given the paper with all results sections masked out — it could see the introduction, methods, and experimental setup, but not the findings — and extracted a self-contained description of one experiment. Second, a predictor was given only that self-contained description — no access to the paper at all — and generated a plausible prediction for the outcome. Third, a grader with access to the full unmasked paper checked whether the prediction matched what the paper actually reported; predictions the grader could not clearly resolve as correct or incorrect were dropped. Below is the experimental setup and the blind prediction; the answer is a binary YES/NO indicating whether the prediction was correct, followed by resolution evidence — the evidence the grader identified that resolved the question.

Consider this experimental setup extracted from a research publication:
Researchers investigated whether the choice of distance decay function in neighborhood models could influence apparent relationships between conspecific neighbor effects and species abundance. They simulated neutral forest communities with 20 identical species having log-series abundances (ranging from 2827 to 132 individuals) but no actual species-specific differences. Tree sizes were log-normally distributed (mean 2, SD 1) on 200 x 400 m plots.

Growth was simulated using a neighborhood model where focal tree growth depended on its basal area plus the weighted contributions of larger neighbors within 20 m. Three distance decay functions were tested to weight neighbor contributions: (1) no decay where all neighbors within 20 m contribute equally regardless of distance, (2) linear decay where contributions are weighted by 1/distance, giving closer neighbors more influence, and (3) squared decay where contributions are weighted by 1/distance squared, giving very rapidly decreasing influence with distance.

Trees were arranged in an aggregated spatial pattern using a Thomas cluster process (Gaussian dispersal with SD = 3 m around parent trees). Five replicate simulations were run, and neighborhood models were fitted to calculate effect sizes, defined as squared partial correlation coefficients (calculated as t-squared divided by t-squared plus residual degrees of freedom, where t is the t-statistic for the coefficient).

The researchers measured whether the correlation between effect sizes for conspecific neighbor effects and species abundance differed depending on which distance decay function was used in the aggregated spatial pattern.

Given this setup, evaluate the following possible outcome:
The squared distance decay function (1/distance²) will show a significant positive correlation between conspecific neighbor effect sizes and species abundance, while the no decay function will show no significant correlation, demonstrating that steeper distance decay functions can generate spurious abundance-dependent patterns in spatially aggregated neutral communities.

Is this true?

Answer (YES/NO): NO